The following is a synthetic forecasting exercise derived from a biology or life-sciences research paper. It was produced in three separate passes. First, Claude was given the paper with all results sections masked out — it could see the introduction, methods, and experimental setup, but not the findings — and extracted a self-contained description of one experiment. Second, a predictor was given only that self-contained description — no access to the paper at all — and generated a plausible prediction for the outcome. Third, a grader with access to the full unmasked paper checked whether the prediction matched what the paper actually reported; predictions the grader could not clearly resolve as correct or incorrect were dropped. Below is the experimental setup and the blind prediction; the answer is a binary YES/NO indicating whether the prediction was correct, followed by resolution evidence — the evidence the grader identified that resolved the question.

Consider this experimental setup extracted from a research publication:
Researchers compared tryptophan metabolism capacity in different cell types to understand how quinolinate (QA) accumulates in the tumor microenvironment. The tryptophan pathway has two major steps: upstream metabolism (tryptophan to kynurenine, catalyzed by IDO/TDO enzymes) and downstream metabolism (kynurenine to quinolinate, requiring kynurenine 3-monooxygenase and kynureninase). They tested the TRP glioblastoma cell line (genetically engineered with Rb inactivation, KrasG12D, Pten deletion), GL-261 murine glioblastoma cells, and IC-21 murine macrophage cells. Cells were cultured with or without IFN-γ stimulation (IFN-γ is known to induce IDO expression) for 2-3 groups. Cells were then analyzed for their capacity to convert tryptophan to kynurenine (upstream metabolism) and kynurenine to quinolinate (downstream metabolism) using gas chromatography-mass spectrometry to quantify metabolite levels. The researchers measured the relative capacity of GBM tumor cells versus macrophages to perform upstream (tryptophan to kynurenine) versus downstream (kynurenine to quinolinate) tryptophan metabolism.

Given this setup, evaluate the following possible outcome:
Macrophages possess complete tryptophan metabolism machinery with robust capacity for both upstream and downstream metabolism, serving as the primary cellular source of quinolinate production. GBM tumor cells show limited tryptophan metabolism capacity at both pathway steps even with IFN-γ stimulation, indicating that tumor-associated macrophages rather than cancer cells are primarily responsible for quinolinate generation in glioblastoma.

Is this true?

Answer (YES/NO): NO